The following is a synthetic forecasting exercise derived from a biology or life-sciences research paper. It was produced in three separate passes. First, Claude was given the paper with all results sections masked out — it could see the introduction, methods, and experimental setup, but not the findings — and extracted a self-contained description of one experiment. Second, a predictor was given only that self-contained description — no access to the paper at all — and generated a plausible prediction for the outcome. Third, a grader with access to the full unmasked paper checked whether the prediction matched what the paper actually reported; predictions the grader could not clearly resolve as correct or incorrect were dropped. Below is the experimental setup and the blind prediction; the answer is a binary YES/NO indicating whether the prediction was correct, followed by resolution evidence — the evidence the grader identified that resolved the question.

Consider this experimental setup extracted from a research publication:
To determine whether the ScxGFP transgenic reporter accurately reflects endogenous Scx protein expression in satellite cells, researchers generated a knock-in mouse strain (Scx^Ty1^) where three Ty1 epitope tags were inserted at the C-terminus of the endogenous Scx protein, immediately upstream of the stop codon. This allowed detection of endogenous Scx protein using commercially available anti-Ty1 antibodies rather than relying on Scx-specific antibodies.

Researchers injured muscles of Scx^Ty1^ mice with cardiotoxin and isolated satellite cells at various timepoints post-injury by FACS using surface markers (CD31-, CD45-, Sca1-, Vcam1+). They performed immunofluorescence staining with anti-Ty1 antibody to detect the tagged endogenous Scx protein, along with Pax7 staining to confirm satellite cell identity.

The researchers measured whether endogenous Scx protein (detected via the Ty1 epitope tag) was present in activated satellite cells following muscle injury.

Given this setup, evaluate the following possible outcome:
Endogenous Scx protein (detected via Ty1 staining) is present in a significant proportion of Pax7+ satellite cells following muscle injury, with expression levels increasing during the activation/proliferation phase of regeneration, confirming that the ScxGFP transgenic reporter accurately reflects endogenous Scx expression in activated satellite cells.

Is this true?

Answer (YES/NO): NO